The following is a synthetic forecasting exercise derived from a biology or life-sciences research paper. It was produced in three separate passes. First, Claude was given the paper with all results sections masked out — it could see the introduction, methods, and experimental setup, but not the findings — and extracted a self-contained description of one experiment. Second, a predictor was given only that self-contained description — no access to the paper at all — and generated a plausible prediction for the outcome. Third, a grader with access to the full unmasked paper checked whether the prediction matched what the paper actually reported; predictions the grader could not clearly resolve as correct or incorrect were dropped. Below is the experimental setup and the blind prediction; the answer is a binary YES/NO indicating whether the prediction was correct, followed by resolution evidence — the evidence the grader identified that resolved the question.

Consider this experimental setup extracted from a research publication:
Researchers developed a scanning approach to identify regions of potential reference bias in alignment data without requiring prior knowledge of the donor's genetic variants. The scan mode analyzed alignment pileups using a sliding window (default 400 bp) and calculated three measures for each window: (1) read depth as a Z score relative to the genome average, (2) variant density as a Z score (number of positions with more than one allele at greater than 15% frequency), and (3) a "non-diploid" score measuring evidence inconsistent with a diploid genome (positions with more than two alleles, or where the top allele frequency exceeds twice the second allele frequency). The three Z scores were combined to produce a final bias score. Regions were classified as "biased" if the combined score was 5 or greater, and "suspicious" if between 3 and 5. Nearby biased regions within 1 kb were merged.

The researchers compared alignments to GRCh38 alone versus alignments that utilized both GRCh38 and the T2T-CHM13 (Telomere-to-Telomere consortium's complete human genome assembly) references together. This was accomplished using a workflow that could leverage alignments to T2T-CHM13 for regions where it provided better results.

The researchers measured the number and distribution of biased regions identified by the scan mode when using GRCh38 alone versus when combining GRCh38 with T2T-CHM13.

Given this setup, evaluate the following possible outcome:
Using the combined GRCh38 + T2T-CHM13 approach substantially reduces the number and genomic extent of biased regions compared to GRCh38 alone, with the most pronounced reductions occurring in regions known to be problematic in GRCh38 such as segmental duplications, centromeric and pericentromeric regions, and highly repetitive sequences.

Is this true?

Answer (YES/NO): NO